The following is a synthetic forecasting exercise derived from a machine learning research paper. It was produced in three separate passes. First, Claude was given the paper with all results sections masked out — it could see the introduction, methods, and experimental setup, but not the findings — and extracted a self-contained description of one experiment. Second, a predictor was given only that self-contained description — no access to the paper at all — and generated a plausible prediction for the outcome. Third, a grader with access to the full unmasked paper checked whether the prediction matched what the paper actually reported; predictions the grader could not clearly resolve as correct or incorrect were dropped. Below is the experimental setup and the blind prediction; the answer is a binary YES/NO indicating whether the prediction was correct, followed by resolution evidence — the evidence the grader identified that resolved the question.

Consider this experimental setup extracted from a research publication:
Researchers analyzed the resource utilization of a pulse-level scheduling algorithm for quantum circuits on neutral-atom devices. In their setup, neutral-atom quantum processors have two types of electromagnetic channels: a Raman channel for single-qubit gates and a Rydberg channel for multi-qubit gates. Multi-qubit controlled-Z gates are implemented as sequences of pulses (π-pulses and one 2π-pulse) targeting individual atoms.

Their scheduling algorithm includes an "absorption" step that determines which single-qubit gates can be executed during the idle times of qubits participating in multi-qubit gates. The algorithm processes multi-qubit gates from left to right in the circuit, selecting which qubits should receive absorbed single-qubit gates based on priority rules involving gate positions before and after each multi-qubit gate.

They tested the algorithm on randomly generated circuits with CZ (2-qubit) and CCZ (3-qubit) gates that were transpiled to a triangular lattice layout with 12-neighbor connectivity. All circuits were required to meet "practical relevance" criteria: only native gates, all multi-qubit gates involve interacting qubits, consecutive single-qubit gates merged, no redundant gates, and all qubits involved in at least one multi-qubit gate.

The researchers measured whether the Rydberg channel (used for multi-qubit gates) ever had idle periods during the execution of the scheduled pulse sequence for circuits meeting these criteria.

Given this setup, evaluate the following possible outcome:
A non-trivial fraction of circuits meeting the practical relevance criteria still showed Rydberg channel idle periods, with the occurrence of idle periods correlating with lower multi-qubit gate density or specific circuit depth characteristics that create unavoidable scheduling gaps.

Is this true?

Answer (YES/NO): NO